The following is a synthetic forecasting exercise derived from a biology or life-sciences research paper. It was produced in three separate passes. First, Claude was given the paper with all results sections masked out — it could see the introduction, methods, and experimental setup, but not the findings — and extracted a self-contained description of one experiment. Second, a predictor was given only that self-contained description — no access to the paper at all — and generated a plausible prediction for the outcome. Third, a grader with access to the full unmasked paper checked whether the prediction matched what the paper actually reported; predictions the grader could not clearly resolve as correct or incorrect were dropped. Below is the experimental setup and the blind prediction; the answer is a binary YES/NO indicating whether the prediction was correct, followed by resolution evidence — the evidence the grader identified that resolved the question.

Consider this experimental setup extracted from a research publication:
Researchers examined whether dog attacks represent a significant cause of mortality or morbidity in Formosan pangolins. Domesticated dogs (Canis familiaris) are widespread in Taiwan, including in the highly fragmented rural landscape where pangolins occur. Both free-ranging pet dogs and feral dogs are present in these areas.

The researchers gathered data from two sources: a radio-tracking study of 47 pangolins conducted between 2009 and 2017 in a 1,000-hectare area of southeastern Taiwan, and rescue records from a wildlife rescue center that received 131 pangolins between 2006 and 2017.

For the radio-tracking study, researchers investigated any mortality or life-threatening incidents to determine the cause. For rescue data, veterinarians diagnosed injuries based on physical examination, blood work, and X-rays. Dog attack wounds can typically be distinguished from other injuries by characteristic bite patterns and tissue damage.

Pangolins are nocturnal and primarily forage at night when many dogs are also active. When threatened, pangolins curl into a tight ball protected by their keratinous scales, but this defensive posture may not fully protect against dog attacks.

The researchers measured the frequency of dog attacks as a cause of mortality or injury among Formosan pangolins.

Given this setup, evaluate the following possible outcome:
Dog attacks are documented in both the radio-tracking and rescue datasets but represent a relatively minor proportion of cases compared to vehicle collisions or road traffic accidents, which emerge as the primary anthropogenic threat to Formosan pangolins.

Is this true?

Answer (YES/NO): NO